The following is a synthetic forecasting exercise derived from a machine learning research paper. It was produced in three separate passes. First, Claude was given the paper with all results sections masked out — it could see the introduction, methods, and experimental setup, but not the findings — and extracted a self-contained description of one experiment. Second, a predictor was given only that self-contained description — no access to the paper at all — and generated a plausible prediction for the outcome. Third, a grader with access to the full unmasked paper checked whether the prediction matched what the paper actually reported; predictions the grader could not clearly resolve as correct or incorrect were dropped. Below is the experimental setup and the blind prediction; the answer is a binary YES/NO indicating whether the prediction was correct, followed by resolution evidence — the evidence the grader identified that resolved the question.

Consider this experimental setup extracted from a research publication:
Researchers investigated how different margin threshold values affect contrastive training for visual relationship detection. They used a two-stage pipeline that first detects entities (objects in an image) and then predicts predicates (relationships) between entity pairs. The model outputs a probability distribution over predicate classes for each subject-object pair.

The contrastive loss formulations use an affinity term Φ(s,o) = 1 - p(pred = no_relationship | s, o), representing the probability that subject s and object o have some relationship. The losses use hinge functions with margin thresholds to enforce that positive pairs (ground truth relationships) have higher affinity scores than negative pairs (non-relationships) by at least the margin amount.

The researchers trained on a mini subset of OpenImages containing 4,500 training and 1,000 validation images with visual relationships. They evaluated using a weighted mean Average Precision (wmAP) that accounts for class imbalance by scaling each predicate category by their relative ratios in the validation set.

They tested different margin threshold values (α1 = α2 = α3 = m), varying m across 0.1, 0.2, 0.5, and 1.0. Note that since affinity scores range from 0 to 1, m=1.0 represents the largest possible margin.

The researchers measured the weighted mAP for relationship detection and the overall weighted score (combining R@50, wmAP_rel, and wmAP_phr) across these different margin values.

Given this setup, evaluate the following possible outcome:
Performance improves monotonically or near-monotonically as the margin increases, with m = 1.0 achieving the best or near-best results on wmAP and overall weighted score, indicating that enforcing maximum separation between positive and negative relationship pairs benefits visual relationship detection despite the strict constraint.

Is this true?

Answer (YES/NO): NO